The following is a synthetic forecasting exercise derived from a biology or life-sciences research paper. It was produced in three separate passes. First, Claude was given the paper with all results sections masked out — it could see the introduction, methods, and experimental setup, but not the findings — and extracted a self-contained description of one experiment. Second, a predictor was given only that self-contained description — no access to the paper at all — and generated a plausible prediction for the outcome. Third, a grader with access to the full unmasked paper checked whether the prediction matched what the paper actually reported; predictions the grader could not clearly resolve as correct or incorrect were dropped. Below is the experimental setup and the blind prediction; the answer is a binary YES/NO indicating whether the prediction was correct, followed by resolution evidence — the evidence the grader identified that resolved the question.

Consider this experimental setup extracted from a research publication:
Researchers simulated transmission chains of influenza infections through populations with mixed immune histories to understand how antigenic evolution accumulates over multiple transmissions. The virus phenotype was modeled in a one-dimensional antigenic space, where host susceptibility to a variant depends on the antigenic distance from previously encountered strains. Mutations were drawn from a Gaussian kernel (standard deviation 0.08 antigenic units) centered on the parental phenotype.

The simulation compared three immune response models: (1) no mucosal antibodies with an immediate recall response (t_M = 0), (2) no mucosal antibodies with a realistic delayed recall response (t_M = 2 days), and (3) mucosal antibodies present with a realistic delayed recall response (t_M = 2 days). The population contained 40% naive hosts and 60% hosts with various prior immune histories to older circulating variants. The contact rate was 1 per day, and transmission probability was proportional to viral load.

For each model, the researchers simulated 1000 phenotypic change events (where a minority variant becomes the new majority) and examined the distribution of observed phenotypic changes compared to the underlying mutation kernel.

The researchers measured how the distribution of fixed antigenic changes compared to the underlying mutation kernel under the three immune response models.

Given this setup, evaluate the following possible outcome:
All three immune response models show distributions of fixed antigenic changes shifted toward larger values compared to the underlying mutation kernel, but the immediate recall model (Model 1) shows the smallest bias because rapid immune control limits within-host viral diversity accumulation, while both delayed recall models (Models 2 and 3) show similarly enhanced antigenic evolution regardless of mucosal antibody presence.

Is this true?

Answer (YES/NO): NO